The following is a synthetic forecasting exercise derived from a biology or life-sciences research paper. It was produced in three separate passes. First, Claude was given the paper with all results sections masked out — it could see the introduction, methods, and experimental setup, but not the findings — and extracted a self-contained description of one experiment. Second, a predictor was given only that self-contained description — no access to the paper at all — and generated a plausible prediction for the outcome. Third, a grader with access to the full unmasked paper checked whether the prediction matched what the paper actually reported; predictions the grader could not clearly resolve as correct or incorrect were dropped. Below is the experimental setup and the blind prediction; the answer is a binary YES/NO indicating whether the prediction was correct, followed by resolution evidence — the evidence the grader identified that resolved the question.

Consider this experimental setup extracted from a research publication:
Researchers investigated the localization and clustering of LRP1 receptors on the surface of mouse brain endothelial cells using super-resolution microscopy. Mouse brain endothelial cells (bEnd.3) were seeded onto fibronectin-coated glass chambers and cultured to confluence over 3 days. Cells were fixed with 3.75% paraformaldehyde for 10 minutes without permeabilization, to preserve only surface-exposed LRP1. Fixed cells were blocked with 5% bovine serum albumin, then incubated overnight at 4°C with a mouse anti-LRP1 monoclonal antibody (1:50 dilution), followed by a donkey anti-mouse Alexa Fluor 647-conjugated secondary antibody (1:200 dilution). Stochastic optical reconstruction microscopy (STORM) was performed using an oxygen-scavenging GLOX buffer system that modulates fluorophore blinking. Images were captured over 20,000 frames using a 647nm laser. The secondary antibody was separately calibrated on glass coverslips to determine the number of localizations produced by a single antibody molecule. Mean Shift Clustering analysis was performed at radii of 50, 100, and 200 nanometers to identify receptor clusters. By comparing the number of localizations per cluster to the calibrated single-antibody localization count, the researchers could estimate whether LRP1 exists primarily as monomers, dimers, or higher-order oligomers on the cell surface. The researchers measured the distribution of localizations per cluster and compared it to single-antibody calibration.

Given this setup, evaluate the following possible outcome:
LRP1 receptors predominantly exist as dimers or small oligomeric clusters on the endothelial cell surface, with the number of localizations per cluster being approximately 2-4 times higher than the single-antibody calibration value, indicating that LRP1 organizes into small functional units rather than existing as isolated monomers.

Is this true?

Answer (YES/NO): NO